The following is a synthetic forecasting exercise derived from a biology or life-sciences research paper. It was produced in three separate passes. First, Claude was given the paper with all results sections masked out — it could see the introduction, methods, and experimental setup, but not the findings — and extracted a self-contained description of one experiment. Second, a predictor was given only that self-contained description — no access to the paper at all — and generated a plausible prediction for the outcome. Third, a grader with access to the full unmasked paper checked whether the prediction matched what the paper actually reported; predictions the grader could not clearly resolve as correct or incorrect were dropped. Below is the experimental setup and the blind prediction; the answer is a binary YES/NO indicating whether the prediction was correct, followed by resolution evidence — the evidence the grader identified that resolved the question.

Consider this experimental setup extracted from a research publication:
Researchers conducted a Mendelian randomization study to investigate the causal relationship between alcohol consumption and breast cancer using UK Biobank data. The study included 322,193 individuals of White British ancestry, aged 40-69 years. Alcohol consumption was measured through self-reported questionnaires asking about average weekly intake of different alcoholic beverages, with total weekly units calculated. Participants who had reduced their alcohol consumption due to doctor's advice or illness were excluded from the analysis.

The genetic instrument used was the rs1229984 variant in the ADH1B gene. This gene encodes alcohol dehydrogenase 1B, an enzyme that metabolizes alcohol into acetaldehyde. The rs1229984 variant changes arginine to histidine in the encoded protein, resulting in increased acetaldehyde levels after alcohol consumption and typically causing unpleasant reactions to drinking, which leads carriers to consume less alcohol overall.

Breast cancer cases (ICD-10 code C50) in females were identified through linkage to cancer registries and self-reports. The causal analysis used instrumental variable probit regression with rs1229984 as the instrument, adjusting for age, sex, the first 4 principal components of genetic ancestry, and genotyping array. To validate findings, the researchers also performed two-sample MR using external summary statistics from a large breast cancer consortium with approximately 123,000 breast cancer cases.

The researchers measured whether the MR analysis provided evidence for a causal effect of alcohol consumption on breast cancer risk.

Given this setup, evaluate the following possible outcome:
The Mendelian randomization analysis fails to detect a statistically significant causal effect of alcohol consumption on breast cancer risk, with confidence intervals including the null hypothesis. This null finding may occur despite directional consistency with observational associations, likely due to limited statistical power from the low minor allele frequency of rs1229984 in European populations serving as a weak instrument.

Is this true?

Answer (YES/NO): NO